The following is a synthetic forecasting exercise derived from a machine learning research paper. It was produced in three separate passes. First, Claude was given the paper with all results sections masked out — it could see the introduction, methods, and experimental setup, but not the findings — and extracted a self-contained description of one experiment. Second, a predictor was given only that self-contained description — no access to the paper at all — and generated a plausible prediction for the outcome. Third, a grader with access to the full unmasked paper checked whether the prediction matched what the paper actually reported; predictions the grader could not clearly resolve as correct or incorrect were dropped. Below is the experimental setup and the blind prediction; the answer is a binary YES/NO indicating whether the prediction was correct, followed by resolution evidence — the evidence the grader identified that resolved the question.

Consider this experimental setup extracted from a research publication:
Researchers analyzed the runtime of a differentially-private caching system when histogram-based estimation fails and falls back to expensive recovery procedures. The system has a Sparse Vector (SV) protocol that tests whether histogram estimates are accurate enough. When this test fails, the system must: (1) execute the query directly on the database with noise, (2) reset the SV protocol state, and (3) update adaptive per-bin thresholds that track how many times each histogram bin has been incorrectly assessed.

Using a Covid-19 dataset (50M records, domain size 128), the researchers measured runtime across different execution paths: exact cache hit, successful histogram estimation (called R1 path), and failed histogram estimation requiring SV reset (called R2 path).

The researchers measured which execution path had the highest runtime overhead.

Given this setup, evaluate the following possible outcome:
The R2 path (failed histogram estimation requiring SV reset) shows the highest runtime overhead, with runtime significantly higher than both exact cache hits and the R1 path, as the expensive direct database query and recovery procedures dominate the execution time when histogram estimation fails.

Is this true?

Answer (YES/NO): NO